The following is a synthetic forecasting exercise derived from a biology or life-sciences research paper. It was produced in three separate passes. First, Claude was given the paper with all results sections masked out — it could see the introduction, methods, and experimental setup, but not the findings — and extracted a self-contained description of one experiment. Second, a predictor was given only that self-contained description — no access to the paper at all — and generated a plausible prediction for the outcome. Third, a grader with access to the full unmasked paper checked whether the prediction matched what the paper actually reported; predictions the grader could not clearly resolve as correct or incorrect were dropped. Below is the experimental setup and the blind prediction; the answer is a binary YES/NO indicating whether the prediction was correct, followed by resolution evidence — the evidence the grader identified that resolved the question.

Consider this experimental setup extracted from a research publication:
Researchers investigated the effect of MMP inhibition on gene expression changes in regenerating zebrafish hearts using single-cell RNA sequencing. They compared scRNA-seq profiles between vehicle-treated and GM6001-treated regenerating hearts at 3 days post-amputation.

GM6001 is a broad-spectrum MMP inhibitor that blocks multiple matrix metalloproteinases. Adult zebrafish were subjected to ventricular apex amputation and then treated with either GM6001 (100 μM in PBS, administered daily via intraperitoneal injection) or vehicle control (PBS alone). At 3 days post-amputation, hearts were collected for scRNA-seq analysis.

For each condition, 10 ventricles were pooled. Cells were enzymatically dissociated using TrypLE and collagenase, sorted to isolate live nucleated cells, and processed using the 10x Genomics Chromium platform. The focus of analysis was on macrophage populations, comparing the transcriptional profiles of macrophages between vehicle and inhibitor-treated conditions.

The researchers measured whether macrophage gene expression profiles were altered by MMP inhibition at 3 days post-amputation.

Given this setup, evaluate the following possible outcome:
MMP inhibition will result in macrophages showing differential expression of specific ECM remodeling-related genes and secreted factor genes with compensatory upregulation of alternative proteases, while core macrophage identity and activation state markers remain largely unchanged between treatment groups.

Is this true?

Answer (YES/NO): NO